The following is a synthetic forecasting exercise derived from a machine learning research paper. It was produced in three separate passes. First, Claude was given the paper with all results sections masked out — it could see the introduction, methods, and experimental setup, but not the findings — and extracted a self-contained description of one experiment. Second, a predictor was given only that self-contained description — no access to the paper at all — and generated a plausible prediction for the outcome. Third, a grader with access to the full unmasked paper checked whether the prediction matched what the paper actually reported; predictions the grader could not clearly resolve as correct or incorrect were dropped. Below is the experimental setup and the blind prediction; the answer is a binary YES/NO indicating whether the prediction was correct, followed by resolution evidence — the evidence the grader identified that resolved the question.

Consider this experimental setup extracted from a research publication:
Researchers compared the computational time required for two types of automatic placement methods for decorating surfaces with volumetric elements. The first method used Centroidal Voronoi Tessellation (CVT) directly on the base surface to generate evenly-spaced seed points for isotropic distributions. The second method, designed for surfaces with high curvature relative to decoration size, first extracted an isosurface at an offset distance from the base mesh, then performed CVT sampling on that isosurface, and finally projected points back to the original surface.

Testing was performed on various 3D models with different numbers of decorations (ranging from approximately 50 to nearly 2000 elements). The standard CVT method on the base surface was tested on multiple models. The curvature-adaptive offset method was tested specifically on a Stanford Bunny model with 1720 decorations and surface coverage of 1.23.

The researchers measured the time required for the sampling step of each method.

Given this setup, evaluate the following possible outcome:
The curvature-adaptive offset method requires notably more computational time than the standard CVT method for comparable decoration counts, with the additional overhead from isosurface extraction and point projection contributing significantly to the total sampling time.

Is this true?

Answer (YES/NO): YES